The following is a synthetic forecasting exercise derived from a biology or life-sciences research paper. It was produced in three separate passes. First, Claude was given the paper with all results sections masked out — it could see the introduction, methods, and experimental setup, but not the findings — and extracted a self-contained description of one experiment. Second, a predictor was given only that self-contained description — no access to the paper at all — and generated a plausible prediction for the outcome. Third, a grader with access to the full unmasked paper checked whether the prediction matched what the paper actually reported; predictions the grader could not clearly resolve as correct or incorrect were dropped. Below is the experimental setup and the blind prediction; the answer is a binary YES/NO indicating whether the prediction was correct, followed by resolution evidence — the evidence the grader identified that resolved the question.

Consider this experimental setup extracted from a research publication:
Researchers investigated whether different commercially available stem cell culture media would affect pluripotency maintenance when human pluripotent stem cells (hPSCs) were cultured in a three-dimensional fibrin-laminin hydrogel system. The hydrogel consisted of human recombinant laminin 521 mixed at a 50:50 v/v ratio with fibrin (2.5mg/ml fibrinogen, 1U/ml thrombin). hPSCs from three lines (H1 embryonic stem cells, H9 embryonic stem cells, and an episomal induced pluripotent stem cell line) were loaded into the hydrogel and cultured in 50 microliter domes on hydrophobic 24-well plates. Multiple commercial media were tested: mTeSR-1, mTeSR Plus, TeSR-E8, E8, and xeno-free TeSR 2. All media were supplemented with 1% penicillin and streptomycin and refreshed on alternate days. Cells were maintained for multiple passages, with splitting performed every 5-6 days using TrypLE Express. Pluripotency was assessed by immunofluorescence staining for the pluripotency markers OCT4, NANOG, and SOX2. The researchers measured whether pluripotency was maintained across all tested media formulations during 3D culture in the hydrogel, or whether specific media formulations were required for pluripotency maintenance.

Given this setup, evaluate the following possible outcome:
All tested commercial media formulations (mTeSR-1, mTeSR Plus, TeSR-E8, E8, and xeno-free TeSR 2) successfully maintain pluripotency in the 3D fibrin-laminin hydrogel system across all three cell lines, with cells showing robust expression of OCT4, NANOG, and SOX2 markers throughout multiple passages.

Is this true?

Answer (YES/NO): NO